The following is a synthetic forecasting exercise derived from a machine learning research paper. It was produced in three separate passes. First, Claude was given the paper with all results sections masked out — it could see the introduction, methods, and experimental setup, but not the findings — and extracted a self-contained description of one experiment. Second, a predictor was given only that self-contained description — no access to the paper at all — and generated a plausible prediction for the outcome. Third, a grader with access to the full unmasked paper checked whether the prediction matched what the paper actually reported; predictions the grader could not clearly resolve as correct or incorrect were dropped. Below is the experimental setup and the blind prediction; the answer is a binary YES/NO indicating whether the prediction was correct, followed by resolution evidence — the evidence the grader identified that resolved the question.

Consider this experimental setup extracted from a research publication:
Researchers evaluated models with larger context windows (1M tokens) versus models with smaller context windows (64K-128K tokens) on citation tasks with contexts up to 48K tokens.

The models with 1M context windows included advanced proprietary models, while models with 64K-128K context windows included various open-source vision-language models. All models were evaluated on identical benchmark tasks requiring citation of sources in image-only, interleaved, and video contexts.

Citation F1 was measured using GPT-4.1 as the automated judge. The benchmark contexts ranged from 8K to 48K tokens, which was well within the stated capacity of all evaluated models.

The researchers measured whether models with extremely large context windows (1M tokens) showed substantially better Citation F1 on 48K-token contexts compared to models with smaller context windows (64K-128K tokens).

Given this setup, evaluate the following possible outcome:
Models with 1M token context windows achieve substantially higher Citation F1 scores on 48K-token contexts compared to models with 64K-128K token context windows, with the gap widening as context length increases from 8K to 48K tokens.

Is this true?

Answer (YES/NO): NO